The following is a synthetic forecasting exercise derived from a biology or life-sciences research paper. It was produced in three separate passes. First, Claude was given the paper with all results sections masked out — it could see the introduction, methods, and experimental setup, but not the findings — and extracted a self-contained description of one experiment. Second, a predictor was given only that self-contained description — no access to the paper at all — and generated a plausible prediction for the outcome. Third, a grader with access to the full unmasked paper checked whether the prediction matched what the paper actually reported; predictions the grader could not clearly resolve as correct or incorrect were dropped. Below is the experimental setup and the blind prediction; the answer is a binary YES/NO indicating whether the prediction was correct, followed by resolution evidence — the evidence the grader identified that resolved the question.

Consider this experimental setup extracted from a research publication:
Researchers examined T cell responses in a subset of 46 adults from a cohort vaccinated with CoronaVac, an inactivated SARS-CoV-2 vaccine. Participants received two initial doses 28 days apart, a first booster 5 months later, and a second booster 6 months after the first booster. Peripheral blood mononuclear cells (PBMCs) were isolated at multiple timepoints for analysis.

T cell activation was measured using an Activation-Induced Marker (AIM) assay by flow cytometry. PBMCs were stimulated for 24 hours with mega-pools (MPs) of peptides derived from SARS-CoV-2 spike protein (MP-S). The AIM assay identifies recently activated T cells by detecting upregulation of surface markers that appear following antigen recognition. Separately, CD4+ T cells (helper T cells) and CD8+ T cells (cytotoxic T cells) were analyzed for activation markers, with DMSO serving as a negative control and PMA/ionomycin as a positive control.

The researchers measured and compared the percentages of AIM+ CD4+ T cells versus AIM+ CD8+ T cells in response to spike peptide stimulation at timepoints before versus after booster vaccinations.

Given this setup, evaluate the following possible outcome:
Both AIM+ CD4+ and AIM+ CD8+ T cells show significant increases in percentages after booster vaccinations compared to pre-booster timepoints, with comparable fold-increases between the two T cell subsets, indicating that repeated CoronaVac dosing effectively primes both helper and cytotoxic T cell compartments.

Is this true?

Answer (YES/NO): NO